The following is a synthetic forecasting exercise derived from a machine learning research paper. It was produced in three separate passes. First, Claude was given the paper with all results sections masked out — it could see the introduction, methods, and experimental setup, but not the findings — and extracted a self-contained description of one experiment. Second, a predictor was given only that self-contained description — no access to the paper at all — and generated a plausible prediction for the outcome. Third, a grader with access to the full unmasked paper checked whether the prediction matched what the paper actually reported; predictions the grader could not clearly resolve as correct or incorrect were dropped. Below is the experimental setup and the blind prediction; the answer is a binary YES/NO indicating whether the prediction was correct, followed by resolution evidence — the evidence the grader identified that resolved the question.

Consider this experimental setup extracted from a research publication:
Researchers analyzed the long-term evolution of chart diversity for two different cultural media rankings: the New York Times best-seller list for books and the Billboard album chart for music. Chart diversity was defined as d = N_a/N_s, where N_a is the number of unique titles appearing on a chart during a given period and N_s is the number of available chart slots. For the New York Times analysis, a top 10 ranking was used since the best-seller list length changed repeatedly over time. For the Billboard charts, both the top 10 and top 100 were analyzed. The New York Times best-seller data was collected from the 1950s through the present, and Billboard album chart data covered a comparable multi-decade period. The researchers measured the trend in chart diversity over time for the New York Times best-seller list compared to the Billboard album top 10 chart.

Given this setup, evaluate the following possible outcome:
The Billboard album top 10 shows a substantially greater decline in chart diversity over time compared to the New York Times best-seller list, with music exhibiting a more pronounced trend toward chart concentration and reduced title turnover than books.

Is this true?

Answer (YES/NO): NO